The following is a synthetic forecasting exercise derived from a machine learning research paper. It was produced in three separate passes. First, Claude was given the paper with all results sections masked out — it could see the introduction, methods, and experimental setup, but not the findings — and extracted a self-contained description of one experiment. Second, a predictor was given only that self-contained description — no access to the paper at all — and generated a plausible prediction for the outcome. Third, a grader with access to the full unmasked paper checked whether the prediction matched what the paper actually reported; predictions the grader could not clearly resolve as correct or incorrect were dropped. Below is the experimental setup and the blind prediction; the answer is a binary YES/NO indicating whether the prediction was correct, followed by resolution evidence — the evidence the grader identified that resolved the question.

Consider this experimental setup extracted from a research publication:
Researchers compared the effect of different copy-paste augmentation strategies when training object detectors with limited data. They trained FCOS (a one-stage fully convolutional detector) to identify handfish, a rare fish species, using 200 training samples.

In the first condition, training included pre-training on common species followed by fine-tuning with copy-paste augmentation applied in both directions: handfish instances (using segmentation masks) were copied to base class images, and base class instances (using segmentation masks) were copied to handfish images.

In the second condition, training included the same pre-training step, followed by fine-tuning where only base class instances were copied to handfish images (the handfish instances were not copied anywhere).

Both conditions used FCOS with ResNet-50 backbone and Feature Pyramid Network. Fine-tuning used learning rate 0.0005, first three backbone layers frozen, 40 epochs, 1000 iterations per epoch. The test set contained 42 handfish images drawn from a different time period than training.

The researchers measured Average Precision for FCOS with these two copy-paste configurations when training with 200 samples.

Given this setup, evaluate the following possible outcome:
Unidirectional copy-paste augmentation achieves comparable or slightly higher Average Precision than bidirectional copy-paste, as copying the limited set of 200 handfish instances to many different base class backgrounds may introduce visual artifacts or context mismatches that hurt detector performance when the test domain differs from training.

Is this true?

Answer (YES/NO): NO